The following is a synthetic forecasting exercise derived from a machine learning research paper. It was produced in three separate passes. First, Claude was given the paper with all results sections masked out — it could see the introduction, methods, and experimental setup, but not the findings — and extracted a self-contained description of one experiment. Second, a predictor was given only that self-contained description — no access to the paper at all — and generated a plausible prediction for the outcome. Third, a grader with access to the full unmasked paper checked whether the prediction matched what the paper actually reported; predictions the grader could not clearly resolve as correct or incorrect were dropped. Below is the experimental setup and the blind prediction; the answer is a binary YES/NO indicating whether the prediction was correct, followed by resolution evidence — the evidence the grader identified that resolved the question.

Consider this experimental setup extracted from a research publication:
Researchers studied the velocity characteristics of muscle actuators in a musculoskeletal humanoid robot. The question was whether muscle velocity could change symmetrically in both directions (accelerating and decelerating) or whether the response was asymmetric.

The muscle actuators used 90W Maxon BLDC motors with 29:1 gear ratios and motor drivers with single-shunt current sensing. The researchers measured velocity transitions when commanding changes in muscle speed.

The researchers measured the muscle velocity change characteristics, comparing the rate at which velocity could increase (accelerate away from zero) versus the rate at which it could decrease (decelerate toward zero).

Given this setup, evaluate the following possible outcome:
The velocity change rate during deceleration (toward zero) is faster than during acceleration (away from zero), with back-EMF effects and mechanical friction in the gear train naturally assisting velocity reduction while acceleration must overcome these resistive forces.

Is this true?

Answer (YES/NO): NO